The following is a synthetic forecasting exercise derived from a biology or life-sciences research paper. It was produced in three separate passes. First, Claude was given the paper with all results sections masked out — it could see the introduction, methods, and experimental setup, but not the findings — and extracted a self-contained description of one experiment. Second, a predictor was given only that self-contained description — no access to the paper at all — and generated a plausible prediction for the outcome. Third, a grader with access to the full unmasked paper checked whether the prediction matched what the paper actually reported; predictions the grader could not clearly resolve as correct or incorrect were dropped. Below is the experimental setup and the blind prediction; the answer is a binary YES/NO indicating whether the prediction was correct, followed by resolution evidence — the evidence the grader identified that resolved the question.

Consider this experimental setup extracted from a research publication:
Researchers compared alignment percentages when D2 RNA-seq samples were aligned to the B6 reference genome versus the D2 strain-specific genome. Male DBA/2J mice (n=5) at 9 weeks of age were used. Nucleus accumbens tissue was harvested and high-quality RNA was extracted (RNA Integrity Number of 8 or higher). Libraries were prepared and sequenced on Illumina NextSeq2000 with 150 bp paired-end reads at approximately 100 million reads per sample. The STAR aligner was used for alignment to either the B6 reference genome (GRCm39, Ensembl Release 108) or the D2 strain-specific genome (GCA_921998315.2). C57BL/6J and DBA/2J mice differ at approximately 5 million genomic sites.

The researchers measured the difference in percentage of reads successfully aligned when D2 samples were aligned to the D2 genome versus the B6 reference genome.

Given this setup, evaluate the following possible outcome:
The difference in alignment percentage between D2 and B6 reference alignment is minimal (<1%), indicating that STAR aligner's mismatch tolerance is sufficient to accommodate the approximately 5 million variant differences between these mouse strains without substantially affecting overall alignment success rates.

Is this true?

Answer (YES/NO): NO